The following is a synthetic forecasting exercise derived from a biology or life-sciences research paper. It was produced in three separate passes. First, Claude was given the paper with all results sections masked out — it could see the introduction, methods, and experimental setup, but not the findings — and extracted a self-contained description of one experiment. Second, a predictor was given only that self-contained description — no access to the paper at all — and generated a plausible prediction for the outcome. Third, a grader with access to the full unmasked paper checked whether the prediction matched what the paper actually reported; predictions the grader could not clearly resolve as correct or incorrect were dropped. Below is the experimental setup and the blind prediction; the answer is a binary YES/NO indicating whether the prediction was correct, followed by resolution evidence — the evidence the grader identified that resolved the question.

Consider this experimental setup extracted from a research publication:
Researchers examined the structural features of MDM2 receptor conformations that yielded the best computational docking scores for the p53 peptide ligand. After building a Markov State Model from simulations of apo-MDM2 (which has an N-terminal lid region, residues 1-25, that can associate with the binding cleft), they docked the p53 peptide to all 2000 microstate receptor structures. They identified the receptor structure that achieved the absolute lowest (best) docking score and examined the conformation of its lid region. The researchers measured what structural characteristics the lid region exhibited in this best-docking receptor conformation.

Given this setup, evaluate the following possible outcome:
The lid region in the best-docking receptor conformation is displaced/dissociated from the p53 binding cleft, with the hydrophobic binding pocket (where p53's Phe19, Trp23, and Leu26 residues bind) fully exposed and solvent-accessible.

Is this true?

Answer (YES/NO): NO